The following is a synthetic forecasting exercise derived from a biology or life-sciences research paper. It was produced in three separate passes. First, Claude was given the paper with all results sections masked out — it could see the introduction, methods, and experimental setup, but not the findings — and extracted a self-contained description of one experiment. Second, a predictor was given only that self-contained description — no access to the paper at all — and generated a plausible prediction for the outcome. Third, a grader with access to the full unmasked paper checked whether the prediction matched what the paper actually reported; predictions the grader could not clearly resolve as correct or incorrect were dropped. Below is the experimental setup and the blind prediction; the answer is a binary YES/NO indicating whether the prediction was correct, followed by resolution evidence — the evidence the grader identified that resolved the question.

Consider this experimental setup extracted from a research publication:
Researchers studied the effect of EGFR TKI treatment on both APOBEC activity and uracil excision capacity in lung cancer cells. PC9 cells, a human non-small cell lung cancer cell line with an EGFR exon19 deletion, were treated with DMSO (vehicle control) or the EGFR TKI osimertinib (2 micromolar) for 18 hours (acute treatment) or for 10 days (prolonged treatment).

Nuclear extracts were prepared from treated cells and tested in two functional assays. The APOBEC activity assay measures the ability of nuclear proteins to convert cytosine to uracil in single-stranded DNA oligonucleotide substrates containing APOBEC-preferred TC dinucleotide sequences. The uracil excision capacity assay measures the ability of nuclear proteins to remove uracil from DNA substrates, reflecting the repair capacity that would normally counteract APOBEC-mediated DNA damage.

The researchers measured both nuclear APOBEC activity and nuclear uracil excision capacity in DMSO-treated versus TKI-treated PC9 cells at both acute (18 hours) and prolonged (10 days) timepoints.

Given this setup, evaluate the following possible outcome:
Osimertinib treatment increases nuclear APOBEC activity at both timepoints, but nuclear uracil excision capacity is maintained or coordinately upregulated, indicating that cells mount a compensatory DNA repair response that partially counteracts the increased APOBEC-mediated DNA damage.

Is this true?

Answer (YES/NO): NO